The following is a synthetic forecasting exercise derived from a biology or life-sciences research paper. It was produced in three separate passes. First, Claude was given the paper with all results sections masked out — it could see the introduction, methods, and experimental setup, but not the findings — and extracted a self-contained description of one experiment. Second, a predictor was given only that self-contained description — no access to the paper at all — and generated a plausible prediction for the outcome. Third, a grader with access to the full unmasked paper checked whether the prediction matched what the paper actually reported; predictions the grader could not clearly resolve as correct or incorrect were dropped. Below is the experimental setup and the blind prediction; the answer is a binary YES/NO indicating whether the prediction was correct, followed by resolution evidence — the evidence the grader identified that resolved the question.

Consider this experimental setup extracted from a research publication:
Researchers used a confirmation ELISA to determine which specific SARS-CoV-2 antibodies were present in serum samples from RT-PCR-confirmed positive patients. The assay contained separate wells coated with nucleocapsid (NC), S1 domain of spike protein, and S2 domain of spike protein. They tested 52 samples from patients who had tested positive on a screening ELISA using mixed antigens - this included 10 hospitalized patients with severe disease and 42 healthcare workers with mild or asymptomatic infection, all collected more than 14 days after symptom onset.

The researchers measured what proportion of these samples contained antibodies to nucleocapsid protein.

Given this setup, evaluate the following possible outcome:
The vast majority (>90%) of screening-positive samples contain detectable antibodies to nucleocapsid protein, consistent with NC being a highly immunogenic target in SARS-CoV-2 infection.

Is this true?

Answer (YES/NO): YES